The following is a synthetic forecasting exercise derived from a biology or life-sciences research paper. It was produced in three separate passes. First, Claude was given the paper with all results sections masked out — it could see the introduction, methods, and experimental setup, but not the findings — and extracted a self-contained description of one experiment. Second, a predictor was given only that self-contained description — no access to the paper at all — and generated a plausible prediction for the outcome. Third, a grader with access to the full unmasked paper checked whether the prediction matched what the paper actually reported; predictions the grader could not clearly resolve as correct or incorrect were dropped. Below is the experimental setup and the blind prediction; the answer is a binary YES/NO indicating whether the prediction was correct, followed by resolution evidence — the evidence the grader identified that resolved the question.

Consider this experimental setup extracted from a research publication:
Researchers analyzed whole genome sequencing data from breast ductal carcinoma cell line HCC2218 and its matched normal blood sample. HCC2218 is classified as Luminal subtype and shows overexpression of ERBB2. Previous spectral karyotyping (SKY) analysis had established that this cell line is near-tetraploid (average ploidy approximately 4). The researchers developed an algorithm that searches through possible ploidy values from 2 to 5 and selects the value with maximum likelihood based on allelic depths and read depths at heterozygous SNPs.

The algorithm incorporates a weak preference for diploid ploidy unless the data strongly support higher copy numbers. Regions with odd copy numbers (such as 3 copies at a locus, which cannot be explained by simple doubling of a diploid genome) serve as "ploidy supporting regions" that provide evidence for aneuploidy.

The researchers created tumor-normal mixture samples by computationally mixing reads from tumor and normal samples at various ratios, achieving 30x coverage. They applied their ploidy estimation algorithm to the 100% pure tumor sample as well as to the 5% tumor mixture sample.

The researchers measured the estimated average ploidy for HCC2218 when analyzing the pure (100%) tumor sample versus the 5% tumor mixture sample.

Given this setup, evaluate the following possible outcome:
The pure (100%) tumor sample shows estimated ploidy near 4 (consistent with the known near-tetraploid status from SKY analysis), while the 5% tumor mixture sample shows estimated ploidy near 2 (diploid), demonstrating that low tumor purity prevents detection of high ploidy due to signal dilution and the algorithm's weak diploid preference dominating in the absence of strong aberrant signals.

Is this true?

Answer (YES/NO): YES